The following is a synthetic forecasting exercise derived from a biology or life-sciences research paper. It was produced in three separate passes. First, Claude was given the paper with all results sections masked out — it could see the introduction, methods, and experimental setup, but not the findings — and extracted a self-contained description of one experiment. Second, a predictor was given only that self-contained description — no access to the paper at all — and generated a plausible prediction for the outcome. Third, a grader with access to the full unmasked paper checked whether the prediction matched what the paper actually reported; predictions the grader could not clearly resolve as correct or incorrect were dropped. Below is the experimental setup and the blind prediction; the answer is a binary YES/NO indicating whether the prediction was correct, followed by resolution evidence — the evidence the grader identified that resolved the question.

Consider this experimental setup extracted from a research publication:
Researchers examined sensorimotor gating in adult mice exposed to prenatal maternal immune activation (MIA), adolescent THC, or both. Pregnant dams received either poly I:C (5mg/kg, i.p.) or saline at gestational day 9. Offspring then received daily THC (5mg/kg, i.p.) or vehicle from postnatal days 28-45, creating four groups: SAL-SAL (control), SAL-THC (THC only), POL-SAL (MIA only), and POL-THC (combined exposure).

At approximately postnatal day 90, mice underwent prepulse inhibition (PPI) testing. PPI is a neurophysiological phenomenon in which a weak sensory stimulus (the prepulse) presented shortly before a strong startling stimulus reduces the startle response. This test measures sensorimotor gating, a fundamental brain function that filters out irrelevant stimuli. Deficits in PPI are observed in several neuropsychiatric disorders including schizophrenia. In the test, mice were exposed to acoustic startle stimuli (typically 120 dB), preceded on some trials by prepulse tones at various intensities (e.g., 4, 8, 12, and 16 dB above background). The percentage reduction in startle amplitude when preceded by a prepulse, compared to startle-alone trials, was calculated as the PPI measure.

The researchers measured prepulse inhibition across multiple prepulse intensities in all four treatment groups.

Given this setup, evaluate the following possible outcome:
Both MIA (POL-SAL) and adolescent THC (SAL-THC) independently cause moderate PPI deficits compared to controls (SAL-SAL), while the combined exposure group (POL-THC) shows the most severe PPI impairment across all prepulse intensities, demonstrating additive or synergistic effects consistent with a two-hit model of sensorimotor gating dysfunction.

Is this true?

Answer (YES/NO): NO